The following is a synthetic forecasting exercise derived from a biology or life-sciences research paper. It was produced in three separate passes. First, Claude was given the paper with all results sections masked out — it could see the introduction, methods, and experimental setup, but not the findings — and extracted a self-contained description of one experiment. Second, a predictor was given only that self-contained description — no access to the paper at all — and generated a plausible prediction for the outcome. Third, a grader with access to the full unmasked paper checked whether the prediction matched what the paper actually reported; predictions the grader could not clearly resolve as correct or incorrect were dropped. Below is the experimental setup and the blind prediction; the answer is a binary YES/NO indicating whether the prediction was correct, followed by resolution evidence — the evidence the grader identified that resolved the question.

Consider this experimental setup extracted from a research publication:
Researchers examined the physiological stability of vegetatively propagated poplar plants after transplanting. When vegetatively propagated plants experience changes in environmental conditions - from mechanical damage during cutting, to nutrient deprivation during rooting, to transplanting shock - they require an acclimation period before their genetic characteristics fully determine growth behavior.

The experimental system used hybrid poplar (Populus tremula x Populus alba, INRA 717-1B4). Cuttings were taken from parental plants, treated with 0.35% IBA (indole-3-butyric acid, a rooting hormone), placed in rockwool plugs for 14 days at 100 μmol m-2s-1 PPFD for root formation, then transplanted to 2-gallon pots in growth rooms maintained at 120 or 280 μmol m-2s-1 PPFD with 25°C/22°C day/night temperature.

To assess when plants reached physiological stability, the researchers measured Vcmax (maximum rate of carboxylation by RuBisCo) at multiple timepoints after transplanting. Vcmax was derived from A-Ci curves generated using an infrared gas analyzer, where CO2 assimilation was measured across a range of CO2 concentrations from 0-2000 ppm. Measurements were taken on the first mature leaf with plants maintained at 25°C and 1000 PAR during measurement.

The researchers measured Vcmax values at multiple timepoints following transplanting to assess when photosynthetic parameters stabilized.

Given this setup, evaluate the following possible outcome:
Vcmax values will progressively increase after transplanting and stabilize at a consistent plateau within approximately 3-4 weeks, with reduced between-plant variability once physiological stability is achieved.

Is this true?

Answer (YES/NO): NO